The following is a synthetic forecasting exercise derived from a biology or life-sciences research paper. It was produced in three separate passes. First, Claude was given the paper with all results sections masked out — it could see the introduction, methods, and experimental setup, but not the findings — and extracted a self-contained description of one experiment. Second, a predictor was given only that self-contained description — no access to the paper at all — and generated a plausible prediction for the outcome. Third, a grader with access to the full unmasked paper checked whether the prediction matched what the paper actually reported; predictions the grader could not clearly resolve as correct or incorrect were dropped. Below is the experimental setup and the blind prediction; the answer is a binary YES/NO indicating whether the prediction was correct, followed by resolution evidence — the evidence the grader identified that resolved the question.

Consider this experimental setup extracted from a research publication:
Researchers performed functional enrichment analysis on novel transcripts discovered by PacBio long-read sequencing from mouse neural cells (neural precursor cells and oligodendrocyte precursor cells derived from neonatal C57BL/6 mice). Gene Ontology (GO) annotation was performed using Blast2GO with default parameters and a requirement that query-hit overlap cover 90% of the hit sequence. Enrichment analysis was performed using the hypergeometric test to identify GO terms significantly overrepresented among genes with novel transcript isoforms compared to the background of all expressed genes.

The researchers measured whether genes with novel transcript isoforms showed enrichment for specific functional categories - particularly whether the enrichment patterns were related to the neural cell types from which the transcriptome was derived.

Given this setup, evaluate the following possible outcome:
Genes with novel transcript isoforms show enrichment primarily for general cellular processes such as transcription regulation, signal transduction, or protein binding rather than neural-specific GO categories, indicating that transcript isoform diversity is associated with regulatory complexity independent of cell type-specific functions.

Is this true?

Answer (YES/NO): NO